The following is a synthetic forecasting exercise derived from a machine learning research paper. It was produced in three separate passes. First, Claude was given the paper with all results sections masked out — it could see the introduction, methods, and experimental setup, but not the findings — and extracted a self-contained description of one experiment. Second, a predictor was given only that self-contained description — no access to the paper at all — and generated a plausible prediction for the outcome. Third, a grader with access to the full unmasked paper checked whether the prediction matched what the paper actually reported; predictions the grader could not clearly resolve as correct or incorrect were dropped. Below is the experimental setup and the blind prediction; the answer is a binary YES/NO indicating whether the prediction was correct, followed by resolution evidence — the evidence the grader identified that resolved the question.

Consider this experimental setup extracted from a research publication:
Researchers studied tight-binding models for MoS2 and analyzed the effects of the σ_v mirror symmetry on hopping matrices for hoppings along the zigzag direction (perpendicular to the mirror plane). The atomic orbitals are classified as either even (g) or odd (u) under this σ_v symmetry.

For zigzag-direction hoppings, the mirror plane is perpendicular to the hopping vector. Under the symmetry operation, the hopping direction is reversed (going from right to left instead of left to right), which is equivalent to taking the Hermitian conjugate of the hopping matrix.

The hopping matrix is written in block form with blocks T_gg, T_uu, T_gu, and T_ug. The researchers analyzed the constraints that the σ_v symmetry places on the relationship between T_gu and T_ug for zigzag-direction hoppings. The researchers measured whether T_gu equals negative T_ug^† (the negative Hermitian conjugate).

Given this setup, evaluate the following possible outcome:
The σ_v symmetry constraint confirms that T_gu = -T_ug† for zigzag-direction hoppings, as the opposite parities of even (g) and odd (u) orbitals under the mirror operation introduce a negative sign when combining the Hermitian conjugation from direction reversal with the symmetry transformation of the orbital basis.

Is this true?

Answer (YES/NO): YES